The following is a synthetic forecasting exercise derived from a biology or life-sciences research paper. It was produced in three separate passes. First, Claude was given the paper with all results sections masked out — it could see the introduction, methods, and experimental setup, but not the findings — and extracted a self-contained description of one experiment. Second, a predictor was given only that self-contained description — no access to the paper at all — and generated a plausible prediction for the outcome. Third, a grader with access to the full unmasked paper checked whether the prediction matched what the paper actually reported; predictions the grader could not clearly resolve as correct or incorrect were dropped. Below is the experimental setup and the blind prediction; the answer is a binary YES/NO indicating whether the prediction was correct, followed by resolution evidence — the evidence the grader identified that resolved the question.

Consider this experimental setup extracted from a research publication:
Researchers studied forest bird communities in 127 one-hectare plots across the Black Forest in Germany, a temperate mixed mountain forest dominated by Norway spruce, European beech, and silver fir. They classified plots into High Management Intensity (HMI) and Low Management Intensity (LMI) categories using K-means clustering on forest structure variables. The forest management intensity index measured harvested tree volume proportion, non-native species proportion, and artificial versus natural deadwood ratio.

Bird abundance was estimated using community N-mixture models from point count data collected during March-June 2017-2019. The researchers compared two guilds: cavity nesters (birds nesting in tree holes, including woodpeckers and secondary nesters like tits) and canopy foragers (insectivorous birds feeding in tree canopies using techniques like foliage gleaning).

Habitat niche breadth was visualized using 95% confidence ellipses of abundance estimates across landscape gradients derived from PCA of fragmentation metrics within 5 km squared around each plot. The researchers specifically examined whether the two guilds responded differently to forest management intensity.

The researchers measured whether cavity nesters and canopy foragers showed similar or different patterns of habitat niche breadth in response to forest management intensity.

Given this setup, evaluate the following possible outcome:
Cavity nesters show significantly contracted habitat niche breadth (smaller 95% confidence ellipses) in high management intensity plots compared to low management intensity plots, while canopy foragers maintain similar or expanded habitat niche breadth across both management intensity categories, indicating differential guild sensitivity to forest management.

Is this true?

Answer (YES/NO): NO